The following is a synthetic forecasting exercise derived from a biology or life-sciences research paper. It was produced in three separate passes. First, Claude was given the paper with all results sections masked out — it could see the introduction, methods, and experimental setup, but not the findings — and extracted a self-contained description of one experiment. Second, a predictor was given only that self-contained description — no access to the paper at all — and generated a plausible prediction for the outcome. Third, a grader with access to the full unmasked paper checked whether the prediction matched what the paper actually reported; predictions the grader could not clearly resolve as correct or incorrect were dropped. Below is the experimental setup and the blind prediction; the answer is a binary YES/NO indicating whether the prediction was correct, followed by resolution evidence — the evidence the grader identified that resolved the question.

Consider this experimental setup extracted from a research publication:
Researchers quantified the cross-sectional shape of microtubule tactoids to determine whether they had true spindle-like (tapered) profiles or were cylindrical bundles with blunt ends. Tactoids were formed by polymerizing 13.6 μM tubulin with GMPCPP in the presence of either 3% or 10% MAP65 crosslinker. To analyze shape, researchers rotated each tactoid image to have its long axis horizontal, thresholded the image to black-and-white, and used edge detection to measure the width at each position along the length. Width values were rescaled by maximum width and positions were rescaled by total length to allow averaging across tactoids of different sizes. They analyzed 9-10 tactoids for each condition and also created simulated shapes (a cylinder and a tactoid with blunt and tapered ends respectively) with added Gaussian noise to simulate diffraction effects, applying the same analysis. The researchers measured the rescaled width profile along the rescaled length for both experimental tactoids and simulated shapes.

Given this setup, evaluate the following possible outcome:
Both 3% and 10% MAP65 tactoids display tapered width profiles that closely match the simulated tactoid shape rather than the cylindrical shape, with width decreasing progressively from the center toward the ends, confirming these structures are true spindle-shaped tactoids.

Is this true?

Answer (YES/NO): YES